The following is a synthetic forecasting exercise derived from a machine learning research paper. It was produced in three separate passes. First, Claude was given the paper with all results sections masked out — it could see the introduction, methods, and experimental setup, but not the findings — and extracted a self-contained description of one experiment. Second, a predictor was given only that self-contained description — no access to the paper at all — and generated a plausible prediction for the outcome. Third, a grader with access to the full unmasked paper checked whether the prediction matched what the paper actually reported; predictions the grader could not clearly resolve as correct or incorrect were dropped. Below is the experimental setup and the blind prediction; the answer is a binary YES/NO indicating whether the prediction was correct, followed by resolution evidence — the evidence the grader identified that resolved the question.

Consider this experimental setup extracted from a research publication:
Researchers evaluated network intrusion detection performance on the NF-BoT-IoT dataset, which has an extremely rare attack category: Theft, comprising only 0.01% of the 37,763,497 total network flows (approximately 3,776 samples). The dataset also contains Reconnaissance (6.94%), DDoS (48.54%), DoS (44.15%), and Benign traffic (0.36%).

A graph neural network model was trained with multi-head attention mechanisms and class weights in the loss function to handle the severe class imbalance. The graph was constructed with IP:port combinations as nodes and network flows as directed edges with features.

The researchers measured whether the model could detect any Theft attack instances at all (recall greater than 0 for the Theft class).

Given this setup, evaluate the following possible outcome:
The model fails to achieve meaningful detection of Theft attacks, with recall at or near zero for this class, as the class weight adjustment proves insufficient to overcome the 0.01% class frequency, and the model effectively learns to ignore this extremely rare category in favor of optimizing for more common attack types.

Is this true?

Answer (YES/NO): NO